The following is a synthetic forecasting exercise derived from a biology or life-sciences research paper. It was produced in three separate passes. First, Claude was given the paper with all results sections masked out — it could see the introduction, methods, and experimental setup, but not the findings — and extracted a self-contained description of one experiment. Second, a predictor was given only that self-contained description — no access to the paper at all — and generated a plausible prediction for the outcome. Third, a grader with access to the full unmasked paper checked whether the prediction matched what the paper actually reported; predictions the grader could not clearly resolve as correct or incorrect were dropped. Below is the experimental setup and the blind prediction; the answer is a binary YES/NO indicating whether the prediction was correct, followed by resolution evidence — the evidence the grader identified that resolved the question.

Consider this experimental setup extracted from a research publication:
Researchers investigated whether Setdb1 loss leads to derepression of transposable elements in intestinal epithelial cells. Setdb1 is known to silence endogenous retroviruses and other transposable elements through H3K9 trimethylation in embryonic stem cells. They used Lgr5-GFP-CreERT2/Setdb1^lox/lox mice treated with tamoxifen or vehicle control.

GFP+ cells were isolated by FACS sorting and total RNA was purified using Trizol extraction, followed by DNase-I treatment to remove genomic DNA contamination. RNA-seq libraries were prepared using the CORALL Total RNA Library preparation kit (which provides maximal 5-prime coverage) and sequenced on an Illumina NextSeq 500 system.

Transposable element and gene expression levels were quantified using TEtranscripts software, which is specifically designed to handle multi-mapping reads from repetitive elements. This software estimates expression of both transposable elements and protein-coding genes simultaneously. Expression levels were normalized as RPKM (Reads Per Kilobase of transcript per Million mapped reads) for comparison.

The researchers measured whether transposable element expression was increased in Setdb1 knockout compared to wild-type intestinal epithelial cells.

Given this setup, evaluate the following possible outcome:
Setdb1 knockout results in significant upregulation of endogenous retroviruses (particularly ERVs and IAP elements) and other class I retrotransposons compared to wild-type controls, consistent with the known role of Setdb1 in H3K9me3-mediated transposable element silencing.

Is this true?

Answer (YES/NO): NO